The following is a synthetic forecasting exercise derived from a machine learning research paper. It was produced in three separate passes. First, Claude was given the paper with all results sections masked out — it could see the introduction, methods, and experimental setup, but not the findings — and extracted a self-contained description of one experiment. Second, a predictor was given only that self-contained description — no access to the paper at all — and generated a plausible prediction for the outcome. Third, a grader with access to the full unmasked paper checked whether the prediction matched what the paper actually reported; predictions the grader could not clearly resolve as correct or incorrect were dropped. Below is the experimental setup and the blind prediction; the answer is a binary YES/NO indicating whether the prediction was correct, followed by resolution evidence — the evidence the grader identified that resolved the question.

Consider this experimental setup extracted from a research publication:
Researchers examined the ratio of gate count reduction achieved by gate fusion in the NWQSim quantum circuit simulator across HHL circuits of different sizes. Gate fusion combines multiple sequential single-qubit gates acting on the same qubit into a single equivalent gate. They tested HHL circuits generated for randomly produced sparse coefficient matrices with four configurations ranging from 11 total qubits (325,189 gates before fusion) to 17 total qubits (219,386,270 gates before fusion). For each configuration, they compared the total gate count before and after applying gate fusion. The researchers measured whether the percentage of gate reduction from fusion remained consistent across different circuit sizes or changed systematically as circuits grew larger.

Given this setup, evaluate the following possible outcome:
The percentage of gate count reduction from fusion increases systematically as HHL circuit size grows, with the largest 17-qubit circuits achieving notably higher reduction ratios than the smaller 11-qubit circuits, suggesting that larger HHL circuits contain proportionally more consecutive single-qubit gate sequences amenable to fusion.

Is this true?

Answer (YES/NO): NO